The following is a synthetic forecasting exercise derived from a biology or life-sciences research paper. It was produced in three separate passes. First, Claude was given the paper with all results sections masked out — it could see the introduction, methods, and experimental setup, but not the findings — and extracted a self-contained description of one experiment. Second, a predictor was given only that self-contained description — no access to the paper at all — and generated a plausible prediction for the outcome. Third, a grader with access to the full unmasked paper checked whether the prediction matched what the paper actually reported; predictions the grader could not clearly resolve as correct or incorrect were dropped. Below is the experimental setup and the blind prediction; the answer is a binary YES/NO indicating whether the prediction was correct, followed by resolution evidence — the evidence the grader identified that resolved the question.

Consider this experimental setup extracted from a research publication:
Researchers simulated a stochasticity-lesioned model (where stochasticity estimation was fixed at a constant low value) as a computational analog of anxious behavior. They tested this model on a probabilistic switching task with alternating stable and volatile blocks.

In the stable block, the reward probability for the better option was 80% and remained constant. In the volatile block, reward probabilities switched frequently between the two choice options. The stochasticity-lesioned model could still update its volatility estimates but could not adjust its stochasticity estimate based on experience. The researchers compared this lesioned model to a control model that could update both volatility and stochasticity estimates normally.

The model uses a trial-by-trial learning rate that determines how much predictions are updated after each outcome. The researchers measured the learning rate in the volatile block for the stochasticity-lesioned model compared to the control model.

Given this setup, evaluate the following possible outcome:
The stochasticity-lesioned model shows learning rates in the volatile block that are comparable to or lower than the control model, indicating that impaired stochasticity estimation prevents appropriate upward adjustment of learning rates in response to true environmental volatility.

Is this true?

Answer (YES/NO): NO